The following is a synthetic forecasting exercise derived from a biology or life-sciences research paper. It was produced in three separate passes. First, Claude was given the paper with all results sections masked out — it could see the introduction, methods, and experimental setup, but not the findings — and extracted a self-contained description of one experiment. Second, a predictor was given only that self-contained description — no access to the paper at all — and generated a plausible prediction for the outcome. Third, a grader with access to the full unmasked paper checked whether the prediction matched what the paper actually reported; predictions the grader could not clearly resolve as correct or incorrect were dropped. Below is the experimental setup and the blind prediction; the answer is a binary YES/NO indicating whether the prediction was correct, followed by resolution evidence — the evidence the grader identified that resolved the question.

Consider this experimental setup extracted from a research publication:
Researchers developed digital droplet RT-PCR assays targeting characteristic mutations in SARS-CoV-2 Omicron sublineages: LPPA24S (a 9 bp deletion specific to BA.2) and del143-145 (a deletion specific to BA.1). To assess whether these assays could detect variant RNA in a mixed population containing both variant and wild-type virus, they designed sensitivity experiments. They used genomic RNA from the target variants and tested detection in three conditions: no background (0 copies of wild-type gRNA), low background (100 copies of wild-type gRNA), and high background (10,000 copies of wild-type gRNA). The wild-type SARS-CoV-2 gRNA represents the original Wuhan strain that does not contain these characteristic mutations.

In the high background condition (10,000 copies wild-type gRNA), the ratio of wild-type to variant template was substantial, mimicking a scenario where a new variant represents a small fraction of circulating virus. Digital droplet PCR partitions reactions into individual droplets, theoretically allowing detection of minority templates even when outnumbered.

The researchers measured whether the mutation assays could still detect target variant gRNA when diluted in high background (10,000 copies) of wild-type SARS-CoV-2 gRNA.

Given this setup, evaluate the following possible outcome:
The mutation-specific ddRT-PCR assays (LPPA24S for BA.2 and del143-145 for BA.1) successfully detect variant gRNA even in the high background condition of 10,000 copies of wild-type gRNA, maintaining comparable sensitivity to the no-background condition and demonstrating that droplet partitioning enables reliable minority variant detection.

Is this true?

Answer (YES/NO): YES